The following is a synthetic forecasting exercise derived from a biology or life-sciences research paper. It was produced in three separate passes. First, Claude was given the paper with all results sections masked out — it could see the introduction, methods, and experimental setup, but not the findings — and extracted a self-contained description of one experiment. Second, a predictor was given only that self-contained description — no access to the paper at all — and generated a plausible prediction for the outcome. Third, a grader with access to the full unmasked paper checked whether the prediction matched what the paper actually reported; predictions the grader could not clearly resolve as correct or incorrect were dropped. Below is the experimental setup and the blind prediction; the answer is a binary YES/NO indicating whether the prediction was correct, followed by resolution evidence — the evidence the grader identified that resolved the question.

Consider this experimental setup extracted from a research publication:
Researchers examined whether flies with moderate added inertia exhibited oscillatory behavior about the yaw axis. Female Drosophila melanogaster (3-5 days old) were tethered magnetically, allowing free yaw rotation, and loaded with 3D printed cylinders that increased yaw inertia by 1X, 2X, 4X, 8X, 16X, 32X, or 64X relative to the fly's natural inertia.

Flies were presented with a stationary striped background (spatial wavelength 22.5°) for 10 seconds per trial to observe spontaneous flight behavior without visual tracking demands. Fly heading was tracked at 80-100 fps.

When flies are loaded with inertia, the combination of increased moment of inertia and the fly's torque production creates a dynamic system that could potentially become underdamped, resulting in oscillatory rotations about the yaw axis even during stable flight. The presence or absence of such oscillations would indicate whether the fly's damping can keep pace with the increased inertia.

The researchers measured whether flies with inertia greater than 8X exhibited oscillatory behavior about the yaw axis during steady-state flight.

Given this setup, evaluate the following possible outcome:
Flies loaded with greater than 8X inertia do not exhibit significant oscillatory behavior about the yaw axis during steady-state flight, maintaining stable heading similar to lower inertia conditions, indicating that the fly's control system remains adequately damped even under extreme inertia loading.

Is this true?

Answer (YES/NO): NO